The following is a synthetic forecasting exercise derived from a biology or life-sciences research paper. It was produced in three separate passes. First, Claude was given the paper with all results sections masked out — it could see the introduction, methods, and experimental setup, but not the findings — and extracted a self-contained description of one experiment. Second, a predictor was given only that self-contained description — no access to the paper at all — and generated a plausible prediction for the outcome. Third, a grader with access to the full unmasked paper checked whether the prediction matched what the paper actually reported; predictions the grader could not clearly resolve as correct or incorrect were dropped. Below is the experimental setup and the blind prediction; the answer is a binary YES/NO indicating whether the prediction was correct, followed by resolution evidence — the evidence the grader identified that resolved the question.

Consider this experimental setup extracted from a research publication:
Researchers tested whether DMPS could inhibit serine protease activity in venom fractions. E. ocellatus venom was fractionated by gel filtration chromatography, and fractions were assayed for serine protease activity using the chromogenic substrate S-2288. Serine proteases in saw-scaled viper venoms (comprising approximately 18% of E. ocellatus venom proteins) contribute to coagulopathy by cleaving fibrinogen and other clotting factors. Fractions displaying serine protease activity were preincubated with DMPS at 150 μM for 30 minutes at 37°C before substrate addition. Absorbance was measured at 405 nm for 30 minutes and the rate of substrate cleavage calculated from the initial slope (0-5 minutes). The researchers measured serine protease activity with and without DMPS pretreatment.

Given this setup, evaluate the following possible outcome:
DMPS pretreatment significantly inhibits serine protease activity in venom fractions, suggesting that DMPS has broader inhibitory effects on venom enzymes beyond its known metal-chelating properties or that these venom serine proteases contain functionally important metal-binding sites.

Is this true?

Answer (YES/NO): NO